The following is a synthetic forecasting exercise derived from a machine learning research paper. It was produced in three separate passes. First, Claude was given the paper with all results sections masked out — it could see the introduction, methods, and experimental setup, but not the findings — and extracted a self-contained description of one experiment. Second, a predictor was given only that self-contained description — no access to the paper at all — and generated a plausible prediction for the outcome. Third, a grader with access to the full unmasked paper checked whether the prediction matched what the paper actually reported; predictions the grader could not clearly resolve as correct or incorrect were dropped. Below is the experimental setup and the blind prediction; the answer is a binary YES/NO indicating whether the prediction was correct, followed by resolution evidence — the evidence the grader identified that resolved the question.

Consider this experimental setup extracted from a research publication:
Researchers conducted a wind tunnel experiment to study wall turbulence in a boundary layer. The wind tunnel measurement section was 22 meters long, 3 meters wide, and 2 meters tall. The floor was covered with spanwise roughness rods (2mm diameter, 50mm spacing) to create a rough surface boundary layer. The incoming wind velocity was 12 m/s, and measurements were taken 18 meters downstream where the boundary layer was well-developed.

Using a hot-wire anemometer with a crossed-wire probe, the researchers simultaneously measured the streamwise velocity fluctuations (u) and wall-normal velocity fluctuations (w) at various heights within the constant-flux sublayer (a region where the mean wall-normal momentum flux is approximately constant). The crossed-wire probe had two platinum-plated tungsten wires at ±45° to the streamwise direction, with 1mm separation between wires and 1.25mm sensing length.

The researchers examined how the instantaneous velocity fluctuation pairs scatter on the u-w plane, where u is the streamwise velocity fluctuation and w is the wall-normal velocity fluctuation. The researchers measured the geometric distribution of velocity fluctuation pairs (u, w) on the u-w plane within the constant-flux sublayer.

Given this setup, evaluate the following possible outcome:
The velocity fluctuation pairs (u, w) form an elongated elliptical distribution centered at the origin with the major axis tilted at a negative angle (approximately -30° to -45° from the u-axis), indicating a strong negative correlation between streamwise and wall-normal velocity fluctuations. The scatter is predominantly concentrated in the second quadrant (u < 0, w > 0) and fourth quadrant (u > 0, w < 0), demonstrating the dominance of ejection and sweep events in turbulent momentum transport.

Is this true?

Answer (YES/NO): NO